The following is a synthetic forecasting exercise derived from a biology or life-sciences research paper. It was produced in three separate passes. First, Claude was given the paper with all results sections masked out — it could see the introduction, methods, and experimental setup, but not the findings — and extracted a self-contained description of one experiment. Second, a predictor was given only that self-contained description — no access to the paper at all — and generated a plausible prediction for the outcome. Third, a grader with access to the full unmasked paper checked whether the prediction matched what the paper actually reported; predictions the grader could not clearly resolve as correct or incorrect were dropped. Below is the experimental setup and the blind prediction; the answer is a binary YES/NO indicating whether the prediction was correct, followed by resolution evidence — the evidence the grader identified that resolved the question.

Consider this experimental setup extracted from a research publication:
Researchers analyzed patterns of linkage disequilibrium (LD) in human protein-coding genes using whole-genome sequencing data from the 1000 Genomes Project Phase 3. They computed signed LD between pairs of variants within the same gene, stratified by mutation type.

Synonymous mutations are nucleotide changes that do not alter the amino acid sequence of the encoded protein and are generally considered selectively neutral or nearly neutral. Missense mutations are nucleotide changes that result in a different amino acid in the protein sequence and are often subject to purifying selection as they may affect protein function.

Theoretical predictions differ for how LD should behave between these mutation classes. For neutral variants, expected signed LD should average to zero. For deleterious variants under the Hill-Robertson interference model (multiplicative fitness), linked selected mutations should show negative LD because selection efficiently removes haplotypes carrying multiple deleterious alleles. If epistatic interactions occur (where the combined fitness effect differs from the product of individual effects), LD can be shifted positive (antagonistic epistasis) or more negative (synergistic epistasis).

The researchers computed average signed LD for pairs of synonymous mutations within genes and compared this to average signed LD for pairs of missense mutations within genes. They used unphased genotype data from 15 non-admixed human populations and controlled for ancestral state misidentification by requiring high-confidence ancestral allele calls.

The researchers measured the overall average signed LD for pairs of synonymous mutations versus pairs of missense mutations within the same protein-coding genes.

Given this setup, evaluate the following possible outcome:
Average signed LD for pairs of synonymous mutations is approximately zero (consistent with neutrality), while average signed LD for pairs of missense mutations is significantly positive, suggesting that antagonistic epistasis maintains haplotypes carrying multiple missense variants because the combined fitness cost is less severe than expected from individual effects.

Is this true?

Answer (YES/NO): NO